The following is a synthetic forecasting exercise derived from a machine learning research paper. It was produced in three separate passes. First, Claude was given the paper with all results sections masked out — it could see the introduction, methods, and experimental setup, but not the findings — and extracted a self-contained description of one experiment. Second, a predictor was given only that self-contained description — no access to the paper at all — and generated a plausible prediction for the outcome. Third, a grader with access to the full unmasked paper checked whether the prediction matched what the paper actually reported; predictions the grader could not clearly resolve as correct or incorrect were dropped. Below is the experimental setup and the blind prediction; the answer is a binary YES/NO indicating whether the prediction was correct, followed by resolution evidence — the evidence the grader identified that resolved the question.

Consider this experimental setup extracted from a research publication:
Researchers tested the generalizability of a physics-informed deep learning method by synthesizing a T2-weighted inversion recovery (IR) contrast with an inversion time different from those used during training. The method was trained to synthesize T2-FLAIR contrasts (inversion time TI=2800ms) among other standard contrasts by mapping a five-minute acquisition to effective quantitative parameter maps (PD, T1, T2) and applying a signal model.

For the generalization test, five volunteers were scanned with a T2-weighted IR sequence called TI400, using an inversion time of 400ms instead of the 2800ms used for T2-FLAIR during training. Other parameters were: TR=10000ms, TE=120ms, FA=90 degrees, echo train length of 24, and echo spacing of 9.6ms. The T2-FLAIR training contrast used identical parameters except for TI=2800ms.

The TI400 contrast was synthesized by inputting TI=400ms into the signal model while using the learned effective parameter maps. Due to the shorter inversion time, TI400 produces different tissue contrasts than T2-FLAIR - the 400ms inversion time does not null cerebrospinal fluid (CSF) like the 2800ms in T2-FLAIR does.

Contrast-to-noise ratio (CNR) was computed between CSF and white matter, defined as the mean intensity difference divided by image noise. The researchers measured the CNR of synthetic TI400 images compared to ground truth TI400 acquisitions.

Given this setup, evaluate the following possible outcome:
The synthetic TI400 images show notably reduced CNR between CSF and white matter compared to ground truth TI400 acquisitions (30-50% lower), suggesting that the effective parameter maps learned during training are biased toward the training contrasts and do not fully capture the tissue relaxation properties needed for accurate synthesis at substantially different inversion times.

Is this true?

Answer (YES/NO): NO